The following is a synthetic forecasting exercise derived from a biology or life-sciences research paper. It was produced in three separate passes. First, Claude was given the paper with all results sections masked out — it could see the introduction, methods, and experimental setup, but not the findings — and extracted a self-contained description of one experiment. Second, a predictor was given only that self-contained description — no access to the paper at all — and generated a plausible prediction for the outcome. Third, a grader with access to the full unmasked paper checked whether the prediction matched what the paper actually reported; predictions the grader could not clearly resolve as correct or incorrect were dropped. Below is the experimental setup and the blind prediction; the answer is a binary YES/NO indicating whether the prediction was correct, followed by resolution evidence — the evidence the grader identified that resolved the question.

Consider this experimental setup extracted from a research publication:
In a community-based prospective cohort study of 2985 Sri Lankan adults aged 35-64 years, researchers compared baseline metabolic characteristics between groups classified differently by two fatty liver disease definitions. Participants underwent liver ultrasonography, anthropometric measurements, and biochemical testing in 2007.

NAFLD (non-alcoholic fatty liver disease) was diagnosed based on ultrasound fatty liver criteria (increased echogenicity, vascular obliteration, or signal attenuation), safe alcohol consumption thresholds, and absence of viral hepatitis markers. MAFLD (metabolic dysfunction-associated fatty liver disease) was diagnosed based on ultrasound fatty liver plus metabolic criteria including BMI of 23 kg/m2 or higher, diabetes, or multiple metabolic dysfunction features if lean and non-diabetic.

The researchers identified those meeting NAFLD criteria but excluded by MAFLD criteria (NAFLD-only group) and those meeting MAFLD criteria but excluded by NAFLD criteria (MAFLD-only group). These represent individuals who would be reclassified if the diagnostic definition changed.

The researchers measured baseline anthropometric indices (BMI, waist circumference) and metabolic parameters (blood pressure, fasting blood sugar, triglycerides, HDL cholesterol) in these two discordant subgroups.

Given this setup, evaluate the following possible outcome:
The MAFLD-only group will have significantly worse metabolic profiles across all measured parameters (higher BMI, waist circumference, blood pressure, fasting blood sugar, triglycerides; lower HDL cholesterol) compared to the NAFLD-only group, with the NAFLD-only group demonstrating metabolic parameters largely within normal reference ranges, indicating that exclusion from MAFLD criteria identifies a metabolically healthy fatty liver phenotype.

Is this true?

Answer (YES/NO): NO